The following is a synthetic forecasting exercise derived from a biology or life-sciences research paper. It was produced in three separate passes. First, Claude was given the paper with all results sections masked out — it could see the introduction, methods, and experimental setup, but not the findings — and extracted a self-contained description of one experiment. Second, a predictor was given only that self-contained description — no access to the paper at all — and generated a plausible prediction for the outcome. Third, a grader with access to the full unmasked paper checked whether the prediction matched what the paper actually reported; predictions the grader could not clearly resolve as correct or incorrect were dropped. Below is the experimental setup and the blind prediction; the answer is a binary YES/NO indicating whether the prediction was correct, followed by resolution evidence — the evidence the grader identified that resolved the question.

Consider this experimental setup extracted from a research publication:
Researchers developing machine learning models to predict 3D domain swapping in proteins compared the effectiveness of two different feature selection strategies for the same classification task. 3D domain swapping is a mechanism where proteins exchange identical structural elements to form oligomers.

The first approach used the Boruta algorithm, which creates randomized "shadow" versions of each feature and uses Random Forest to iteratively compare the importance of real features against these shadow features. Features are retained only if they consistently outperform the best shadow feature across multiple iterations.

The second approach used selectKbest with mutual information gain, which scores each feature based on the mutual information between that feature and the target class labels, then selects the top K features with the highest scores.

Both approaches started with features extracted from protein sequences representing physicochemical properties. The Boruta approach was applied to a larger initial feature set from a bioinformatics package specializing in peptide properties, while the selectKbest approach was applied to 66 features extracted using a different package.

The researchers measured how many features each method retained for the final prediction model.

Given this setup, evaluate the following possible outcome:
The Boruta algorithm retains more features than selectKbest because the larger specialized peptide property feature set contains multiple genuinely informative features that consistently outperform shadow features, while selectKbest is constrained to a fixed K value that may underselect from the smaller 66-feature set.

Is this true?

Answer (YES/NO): YES